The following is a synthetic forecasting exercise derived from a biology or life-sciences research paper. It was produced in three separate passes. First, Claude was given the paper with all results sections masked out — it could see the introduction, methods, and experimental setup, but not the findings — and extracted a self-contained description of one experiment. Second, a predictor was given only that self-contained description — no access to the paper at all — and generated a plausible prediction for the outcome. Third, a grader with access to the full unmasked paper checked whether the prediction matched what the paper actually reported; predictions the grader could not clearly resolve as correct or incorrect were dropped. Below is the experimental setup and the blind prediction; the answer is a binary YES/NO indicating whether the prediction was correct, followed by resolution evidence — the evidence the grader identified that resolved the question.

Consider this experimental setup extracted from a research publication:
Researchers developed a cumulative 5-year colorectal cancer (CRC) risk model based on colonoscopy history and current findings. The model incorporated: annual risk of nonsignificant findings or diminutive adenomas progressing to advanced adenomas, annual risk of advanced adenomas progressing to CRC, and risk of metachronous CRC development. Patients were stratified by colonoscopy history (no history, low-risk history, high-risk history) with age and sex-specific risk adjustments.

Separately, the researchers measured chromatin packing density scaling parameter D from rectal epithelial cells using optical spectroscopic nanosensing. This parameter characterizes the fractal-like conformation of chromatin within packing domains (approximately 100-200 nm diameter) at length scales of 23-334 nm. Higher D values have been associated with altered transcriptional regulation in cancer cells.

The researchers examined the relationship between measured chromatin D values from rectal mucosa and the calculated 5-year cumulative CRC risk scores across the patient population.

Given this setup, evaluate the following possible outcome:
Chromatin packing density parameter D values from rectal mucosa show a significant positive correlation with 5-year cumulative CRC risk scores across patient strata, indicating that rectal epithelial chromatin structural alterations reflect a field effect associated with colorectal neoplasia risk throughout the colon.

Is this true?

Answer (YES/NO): YES